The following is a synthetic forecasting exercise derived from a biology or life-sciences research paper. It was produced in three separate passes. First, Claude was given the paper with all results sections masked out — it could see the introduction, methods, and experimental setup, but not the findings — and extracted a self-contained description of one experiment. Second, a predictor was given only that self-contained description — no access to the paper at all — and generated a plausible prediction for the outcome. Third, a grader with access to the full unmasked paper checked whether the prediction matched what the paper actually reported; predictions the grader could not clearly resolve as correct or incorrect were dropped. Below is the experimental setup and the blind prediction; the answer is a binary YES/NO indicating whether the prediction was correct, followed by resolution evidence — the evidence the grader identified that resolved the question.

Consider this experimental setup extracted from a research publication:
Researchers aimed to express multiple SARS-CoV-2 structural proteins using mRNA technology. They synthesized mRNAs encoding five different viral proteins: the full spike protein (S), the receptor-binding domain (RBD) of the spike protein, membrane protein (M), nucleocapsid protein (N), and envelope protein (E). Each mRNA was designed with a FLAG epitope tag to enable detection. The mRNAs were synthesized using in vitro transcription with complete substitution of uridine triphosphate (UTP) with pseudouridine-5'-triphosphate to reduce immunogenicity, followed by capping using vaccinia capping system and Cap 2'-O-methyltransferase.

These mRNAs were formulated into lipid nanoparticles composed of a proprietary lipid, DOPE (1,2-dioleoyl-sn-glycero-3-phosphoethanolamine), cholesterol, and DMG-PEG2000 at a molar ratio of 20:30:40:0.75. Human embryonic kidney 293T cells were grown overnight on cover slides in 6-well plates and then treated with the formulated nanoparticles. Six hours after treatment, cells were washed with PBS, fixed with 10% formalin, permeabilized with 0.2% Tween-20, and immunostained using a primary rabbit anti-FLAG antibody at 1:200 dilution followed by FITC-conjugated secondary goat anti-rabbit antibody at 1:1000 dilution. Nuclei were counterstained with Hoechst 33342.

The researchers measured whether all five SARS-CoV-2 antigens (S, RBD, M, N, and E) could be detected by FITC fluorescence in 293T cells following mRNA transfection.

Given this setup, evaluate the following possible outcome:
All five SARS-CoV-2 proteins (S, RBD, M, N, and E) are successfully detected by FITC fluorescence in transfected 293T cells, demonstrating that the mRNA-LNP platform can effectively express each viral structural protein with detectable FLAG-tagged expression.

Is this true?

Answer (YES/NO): YES